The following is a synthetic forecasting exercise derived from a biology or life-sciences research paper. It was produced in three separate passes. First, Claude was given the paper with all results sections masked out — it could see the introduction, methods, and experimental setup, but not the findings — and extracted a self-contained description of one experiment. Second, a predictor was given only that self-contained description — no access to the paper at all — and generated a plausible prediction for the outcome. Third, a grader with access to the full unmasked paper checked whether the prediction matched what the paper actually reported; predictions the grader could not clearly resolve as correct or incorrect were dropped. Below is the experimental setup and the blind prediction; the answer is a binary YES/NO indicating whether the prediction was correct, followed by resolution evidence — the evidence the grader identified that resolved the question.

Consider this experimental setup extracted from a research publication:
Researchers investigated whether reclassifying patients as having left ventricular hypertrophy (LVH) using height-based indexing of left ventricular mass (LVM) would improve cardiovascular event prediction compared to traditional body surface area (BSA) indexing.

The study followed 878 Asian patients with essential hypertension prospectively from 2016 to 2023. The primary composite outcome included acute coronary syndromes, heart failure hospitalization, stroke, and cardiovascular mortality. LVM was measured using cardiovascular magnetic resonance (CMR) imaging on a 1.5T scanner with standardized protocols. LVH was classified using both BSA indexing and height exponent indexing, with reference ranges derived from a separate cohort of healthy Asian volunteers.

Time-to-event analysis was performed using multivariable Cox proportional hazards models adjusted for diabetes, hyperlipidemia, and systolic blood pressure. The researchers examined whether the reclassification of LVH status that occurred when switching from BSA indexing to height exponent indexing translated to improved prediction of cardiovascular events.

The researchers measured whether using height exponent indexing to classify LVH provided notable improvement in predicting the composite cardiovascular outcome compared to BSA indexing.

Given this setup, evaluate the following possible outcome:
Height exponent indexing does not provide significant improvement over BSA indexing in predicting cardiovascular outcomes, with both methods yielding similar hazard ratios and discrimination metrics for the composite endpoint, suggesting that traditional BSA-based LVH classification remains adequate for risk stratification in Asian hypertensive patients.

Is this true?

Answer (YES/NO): YES